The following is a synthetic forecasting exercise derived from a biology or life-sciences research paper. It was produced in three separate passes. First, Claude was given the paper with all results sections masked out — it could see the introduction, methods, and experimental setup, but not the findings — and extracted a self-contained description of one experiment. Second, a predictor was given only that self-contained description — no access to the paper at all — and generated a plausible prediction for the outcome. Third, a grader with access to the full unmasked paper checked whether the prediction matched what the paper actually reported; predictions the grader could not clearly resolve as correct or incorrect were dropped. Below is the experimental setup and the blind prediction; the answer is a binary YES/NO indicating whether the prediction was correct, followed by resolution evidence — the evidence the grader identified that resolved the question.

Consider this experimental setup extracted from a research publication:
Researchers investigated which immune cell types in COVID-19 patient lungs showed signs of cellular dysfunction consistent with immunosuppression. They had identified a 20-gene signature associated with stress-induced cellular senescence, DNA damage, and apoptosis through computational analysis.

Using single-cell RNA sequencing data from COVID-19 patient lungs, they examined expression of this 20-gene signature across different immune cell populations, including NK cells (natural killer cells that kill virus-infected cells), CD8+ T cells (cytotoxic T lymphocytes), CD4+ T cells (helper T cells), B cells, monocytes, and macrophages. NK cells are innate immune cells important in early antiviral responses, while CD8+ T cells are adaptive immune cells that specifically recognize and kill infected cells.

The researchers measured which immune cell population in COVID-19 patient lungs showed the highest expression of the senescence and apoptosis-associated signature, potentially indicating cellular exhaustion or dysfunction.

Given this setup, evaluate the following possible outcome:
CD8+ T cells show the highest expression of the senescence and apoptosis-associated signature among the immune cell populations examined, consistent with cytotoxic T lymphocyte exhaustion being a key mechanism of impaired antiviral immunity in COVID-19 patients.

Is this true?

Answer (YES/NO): NO